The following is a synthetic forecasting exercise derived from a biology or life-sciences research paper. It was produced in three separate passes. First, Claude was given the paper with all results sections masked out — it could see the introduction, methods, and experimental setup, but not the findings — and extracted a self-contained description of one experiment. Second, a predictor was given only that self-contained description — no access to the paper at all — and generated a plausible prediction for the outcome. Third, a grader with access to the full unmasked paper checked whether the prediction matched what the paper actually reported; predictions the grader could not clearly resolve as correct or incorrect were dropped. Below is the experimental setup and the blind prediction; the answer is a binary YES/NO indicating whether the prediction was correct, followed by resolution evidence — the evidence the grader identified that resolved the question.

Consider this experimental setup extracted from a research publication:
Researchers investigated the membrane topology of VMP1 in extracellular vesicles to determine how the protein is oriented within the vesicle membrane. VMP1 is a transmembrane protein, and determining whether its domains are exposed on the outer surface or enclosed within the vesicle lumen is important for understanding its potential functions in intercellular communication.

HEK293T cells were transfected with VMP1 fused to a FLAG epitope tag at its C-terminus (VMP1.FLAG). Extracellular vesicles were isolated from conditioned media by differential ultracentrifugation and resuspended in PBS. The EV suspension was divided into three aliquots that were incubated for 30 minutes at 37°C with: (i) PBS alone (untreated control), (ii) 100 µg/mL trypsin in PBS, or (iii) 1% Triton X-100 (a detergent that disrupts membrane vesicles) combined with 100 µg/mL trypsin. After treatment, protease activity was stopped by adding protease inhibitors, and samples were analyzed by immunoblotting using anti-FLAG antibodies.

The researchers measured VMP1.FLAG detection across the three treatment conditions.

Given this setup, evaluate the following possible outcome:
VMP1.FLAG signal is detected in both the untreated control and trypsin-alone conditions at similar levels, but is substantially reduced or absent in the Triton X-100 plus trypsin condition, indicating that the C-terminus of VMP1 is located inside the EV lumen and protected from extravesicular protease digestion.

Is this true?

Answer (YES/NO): NO